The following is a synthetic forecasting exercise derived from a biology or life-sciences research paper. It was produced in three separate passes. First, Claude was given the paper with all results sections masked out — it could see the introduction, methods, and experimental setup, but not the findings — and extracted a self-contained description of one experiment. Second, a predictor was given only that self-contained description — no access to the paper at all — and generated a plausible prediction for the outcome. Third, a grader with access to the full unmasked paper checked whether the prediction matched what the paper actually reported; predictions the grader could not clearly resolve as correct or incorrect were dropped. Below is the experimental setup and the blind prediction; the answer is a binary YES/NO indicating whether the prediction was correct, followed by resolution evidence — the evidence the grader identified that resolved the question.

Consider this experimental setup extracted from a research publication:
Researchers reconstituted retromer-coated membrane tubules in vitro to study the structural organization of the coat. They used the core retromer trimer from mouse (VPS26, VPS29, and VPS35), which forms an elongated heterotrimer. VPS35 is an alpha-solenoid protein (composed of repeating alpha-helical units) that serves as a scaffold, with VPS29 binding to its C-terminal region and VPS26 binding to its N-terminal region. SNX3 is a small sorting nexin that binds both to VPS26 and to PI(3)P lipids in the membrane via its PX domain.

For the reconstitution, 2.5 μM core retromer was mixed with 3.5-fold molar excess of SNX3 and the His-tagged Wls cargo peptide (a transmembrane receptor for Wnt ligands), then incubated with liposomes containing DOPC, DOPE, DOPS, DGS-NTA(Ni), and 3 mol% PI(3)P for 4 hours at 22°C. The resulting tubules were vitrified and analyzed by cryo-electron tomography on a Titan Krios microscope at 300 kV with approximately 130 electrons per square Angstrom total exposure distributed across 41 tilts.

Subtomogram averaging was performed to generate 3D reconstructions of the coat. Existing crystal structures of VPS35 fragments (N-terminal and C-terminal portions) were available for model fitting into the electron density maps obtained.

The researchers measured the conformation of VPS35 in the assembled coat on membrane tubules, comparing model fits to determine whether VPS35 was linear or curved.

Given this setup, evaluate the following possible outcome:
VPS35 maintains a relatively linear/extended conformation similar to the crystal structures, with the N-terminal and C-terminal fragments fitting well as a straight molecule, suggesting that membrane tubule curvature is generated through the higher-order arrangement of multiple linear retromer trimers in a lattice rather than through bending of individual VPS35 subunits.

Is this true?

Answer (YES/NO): NO